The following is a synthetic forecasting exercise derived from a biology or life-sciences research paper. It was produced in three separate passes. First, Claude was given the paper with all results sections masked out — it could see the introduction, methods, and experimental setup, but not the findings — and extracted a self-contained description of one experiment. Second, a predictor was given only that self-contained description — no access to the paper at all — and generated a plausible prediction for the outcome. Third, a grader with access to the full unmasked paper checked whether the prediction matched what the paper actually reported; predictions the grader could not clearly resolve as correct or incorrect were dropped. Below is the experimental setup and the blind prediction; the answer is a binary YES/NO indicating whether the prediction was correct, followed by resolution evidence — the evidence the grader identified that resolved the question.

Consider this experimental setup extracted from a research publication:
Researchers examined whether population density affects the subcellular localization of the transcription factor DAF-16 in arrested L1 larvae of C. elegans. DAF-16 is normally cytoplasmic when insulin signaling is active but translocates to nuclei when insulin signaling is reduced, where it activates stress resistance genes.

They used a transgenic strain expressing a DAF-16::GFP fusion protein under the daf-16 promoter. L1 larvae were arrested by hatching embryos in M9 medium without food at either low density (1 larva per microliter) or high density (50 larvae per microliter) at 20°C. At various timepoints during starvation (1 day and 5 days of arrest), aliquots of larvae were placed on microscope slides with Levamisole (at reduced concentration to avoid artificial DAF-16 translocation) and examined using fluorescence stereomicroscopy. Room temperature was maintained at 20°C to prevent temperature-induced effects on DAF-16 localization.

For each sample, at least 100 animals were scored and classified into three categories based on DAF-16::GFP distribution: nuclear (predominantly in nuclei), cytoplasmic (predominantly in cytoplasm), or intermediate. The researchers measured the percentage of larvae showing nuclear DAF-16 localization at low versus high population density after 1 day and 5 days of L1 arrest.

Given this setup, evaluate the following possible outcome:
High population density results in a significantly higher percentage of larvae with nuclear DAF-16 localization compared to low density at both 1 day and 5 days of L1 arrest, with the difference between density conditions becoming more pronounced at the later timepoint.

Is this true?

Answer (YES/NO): YES